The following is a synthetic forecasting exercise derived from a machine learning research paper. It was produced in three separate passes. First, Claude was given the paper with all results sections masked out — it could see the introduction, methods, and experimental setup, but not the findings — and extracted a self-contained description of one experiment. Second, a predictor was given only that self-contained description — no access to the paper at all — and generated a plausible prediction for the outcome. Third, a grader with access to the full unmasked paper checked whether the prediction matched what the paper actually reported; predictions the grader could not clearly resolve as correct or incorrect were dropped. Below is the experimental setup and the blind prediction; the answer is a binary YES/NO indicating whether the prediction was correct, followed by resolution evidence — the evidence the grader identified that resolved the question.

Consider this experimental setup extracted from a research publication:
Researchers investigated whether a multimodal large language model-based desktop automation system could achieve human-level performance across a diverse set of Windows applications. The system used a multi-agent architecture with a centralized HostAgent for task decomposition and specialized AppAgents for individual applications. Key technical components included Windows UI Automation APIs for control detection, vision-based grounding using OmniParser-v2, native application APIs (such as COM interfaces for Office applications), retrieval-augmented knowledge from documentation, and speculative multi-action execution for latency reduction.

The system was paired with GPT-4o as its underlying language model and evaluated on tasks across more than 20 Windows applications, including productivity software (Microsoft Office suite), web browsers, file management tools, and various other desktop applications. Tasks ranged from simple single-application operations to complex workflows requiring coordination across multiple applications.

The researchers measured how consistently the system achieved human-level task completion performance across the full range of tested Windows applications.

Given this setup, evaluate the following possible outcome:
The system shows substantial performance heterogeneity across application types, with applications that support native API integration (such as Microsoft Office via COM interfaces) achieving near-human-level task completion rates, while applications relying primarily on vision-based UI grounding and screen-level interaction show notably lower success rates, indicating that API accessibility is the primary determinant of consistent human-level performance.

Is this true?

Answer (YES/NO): NO